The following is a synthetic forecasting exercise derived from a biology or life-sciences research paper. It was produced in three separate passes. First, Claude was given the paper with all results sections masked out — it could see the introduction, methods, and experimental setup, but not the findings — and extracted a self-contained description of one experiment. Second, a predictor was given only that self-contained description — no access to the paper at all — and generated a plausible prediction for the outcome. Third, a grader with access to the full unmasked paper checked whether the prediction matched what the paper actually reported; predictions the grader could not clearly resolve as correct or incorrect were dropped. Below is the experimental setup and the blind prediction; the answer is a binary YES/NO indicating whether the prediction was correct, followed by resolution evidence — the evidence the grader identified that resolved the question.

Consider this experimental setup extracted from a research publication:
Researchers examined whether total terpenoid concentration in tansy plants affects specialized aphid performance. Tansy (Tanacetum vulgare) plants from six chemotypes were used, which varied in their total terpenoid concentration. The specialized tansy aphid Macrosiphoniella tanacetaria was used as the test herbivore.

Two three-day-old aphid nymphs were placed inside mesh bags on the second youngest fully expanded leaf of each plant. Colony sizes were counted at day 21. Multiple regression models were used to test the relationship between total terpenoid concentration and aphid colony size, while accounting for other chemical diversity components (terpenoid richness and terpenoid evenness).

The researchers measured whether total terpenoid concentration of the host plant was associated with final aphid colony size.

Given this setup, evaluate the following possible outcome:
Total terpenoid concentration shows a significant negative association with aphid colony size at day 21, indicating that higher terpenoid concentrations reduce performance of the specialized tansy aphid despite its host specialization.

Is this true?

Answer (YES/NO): NO